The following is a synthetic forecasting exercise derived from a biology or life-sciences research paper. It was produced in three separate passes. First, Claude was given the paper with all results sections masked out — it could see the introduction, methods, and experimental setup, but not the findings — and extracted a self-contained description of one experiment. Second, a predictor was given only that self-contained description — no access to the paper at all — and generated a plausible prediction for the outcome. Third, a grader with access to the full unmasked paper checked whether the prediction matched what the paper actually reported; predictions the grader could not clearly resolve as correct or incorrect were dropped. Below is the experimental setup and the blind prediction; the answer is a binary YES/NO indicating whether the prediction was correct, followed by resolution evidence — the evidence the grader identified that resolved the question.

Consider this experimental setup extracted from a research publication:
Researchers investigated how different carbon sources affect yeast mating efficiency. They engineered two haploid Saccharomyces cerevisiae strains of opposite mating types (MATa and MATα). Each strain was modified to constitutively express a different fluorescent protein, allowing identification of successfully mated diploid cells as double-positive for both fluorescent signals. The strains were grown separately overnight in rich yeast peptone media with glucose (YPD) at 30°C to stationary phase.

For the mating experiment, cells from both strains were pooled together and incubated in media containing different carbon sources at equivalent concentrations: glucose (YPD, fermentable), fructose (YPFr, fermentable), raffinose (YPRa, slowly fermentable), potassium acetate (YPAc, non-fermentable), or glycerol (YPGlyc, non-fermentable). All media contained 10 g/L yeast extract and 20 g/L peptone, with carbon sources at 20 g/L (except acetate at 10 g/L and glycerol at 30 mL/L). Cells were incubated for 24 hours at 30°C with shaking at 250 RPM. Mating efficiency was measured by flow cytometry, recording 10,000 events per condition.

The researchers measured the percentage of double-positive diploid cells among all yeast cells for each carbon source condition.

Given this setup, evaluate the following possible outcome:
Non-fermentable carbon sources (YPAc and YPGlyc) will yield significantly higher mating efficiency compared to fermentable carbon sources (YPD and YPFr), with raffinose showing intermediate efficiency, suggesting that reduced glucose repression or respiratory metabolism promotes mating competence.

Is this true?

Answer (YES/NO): NO